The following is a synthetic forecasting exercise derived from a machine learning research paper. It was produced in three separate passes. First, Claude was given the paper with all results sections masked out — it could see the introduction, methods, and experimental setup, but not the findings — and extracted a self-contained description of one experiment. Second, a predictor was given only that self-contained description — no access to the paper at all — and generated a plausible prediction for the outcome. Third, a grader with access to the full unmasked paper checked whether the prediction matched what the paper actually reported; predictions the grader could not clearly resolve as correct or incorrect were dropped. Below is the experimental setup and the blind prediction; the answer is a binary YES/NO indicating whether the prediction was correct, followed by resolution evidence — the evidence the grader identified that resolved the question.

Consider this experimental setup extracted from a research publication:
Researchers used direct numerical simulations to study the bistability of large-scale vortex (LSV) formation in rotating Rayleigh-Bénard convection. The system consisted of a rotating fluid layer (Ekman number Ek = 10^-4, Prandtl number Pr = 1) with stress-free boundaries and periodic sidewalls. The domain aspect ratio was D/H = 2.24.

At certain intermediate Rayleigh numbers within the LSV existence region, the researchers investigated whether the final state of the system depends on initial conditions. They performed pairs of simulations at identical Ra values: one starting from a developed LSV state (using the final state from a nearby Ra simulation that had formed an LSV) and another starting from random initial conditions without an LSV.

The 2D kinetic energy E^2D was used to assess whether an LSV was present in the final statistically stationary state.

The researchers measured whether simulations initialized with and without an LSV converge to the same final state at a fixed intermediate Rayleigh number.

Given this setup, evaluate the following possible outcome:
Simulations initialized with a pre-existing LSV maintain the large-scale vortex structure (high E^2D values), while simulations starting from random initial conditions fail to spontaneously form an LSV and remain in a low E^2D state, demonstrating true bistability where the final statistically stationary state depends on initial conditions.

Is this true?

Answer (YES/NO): YES